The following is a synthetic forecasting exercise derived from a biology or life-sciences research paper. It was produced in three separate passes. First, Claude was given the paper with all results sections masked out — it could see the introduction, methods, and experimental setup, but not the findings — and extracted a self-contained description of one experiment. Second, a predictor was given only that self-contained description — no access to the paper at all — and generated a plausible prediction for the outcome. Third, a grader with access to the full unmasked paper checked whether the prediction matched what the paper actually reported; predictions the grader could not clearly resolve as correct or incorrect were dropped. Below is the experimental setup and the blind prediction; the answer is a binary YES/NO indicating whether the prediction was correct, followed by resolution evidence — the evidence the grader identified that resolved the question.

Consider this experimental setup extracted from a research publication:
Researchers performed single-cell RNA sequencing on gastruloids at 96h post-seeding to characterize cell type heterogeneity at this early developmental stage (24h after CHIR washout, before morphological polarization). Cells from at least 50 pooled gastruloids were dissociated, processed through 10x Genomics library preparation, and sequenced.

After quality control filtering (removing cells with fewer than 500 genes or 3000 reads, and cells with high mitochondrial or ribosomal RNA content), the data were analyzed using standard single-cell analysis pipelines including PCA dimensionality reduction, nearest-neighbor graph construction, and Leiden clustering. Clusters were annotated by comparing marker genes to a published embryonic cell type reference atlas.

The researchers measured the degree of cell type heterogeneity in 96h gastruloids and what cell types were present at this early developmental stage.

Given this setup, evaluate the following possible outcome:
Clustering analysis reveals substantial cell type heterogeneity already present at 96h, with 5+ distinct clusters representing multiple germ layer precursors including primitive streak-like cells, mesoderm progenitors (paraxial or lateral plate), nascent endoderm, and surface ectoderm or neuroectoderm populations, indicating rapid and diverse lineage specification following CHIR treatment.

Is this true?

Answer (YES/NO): NO